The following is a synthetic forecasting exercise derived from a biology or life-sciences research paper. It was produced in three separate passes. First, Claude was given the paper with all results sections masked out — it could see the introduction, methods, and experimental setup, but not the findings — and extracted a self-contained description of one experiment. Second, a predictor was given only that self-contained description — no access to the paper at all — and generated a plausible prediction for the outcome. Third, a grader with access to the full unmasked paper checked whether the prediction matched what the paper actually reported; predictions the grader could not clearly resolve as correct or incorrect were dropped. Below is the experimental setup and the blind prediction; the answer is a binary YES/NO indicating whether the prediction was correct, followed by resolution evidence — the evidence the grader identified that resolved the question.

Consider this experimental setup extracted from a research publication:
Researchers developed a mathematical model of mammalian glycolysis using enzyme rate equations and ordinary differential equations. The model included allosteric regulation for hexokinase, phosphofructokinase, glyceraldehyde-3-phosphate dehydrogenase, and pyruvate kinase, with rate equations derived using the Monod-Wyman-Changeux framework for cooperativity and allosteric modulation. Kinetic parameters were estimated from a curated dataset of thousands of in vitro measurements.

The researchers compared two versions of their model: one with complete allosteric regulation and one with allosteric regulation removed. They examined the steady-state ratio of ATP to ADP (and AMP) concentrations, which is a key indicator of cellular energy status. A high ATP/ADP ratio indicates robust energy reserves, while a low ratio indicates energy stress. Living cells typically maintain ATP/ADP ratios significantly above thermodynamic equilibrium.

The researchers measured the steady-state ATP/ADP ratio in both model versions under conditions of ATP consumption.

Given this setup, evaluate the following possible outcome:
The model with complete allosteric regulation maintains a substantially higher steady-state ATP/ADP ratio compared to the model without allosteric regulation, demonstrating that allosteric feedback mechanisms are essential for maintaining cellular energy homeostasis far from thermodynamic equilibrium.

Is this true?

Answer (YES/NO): YES